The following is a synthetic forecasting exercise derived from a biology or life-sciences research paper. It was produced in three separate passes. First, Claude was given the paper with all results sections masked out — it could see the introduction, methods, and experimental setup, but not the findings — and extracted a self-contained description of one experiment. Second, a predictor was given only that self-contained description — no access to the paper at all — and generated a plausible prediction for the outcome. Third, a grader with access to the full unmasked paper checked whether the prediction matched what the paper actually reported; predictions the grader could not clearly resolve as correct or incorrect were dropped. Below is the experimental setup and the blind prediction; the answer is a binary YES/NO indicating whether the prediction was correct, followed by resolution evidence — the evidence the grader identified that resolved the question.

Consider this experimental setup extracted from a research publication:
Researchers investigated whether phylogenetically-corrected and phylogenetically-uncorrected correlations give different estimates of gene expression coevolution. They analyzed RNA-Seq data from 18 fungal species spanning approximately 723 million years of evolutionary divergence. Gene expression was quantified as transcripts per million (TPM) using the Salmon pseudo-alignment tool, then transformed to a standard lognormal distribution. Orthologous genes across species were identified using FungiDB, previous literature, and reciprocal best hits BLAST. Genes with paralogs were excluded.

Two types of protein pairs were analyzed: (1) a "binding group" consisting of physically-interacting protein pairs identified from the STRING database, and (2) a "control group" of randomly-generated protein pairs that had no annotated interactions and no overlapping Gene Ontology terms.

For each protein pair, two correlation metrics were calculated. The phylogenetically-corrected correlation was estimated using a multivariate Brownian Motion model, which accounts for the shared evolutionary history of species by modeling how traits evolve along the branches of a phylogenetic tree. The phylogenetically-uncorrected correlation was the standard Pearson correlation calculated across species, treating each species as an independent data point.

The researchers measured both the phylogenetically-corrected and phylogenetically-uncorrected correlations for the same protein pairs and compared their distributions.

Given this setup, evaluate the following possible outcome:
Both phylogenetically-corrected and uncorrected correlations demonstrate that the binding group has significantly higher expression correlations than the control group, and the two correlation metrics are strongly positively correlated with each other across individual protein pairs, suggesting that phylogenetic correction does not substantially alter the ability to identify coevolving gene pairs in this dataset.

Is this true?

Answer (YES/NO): NO